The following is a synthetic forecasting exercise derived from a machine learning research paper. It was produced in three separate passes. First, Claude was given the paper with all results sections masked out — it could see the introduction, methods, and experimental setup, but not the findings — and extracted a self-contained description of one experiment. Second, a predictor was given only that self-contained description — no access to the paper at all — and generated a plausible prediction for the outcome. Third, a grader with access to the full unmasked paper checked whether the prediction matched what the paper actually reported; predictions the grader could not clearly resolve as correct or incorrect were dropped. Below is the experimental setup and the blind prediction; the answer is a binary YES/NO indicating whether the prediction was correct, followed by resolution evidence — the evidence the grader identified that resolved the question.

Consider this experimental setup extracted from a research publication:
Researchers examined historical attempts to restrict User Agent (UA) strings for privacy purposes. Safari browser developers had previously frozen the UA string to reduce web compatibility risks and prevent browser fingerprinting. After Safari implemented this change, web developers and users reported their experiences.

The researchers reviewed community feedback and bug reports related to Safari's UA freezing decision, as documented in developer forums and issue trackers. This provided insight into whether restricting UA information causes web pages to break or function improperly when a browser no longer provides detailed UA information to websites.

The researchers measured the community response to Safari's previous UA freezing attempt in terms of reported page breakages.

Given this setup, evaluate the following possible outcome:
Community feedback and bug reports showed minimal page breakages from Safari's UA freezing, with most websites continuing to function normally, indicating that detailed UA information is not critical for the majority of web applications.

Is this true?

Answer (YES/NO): NO